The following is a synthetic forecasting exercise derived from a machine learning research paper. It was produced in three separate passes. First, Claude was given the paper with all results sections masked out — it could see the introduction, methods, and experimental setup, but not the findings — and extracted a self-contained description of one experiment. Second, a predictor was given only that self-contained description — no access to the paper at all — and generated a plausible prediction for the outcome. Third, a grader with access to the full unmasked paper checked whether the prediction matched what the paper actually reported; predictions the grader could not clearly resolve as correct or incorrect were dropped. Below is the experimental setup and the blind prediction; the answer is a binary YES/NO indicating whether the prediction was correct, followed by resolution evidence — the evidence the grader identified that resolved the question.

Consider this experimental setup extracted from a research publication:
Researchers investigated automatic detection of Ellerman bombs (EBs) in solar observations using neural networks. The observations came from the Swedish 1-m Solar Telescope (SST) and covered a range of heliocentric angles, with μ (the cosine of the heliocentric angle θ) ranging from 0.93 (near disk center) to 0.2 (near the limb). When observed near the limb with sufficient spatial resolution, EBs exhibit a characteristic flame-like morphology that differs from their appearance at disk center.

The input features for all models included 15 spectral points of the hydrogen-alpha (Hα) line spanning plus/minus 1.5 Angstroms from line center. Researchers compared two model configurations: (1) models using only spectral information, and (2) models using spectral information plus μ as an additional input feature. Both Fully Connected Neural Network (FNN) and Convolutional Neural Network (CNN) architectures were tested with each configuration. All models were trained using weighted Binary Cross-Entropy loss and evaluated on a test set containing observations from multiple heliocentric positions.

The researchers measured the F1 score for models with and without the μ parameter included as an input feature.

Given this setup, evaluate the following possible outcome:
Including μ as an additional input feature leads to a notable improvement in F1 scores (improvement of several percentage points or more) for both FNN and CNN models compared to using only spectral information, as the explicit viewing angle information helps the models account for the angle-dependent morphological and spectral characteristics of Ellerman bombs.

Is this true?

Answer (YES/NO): NO